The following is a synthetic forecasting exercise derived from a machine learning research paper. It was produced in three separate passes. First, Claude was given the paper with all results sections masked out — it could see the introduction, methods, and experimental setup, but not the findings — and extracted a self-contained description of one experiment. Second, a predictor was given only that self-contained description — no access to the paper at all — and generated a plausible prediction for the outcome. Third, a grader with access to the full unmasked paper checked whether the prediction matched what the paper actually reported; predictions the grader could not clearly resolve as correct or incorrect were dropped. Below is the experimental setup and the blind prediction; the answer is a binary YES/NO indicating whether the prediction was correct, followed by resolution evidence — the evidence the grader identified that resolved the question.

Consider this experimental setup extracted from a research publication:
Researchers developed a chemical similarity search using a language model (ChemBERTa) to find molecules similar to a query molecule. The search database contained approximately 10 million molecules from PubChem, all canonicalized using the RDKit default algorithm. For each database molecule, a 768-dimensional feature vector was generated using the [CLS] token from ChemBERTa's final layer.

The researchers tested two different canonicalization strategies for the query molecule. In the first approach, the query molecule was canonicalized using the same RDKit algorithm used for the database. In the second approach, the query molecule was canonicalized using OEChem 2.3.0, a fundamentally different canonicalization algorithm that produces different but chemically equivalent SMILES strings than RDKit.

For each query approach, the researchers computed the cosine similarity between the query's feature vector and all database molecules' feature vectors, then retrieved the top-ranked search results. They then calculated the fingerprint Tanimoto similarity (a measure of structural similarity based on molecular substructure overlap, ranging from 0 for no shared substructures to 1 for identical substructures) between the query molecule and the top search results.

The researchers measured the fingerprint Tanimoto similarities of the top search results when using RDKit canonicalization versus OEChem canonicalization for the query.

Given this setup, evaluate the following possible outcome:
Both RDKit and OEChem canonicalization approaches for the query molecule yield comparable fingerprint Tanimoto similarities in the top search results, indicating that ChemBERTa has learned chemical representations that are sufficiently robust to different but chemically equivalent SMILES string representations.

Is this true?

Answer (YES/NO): NO